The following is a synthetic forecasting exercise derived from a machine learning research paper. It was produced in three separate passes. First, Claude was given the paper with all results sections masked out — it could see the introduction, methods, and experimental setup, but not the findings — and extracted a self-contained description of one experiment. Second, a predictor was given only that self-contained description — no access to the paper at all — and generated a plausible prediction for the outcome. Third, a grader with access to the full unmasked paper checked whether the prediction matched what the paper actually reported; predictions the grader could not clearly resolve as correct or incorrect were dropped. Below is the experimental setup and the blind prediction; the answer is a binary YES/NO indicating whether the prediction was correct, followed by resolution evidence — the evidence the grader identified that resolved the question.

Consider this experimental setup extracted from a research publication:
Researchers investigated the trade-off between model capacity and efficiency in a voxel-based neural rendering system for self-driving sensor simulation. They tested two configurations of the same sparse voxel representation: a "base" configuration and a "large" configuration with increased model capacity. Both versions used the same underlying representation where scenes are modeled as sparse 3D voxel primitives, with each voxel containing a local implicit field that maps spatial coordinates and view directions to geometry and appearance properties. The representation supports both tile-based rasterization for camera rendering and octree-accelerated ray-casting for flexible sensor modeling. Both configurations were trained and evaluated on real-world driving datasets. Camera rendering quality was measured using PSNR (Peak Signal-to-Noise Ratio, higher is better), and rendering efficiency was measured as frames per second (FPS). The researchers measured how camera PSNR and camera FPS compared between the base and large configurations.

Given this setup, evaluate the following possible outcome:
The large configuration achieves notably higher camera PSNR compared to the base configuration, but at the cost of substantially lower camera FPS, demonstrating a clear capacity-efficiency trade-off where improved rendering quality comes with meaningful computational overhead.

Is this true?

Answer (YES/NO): NO